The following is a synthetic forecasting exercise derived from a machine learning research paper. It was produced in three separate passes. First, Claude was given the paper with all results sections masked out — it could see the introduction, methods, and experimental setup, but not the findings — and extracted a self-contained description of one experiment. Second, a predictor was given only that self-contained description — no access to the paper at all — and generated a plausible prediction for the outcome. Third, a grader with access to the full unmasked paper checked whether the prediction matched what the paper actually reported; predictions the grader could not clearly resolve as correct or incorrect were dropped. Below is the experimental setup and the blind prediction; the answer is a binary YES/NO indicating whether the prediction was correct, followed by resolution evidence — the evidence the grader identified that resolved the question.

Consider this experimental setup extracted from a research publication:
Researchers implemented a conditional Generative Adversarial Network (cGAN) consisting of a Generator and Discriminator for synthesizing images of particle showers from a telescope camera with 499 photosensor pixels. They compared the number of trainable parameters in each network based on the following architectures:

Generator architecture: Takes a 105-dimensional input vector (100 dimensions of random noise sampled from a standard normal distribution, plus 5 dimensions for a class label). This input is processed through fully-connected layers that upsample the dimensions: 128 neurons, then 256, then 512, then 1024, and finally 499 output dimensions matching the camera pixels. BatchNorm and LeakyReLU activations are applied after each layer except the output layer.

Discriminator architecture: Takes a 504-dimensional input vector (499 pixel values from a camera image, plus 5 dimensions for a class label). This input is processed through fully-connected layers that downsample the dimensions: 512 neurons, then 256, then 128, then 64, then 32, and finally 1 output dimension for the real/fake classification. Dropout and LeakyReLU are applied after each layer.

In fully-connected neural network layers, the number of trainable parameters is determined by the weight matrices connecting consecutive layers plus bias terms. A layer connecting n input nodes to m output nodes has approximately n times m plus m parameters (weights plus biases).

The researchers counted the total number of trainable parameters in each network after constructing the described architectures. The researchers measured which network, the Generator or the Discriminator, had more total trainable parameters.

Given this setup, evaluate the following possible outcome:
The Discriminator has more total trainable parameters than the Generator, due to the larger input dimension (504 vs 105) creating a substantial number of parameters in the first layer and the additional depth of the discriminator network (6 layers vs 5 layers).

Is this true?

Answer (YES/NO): NO